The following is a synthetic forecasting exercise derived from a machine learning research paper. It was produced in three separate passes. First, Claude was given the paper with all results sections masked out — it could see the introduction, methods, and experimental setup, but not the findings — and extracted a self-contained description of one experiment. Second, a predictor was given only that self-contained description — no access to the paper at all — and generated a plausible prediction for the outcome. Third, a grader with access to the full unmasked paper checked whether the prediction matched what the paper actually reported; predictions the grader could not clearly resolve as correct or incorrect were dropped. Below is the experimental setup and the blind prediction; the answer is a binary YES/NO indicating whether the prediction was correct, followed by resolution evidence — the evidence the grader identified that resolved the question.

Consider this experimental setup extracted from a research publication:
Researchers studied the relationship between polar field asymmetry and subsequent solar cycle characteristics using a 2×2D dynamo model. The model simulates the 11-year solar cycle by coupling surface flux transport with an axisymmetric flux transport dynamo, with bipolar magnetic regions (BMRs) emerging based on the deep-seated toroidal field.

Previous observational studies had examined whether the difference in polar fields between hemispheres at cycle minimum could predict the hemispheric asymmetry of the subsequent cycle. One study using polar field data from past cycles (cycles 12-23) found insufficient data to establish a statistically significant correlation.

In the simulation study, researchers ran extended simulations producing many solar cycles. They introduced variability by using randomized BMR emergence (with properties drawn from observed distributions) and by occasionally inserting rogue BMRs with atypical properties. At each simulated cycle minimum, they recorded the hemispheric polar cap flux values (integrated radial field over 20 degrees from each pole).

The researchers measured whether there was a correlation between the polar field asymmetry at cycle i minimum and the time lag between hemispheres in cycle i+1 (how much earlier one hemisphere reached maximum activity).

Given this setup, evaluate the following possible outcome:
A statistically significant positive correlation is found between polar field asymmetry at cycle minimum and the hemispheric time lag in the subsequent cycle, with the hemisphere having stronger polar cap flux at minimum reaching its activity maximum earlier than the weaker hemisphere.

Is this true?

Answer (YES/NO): NO